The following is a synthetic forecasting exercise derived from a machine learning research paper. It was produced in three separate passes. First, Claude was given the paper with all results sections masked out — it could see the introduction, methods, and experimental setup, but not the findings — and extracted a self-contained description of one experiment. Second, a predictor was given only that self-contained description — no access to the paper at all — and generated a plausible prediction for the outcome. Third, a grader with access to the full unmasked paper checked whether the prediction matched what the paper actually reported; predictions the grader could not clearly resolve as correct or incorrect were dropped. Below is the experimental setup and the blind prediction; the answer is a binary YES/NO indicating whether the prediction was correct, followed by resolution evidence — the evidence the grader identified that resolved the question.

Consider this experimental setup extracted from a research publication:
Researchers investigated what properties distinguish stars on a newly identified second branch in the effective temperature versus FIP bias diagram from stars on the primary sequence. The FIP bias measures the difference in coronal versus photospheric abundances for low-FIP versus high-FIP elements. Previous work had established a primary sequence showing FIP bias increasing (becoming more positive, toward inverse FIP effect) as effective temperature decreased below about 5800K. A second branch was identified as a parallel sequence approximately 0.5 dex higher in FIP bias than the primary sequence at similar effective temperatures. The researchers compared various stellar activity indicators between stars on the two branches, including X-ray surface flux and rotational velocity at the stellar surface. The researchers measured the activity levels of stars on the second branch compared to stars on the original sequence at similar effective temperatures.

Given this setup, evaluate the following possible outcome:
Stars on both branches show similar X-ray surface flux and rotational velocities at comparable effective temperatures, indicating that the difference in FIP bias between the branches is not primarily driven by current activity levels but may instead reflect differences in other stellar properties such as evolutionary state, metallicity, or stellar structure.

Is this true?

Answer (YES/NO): NO